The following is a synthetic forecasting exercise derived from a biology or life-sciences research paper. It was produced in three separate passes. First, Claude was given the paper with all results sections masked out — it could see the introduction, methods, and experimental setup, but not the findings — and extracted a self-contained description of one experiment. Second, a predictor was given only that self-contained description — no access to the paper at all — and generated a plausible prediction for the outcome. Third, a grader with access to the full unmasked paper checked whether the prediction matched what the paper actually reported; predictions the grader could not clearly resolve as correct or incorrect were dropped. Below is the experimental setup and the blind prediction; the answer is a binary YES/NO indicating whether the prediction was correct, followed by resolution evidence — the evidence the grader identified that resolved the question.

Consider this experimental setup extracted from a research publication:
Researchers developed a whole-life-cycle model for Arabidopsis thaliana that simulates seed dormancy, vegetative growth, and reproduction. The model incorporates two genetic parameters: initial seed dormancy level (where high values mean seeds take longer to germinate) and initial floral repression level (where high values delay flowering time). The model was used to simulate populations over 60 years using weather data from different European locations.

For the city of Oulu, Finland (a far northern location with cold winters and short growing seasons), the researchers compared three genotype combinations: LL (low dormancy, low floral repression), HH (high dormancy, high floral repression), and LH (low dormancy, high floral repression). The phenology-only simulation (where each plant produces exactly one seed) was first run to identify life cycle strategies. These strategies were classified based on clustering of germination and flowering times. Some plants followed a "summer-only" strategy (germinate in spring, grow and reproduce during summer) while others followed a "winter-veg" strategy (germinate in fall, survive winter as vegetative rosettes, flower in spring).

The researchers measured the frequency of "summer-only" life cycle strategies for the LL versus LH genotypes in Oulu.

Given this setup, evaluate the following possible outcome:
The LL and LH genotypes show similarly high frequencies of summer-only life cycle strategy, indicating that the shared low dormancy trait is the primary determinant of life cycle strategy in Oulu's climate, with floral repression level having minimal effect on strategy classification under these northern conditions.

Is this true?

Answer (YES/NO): NO